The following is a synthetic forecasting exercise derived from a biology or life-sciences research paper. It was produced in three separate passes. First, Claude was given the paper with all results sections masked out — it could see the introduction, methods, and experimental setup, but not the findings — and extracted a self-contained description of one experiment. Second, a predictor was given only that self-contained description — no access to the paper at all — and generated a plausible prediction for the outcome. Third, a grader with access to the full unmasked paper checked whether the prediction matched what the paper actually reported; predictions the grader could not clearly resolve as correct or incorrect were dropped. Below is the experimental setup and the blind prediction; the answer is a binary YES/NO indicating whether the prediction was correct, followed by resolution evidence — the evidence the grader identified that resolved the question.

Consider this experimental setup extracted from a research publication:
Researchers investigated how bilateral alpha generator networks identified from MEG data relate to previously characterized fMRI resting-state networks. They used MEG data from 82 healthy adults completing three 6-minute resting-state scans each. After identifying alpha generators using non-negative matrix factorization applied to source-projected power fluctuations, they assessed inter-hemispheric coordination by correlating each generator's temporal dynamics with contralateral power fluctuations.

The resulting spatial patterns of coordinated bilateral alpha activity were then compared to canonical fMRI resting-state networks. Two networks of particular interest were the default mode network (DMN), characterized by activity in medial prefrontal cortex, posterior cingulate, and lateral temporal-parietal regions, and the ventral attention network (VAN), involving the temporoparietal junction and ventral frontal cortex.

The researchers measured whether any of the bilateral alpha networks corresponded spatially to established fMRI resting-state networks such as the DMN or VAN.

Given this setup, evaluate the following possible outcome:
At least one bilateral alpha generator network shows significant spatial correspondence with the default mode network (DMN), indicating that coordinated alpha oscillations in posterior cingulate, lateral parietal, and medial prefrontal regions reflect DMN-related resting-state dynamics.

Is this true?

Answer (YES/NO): YES